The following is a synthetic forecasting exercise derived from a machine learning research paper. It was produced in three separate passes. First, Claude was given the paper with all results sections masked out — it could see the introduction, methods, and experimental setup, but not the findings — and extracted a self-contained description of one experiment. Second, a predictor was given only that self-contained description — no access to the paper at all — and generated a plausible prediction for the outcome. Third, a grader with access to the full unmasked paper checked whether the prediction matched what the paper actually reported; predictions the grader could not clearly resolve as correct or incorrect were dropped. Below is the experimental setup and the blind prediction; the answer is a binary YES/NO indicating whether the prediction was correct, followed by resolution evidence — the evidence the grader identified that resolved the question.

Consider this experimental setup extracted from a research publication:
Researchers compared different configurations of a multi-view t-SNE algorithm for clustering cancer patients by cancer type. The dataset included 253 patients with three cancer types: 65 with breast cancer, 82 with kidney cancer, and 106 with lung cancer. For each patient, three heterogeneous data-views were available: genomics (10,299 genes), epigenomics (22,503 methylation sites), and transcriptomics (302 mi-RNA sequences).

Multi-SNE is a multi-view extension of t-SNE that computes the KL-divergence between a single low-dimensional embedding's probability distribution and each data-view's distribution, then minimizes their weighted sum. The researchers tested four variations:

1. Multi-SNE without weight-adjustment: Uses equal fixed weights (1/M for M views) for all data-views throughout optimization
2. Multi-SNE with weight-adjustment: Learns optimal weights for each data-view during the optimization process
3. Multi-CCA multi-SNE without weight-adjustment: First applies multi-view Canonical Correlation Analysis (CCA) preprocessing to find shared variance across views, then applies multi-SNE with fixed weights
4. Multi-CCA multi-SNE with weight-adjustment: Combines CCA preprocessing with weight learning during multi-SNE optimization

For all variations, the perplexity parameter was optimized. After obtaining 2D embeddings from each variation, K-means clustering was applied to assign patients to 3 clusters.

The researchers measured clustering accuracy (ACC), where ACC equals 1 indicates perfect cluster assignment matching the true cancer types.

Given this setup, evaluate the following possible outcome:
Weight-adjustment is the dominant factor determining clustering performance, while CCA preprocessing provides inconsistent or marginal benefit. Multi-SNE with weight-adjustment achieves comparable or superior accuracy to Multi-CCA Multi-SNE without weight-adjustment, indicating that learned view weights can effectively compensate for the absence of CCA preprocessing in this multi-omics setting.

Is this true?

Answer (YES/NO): NO